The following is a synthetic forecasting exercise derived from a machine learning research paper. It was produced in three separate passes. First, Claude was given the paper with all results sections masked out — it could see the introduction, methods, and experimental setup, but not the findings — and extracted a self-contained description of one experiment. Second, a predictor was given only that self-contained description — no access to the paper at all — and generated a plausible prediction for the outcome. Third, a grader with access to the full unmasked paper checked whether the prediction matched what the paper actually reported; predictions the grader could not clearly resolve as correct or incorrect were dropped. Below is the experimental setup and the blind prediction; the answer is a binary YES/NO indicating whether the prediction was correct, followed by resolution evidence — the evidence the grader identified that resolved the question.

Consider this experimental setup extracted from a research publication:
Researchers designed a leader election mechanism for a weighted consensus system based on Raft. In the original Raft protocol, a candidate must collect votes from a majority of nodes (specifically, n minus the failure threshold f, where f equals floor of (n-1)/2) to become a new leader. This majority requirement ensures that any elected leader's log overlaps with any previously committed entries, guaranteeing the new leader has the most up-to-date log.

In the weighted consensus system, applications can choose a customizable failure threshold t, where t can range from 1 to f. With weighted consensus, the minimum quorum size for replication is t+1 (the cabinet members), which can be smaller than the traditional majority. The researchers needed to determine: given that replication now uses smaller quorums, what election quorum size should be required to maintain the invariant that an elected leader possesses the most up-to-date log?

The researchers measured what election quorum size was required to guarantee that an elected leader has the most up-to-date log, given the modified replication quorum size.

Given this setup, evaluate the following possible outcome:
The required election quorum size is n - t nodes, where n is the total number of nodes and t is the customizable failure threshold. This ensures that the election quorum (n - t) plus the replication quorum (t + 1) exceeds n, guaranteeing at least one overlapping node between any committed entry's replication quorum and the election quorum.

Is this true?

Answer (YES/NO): YES